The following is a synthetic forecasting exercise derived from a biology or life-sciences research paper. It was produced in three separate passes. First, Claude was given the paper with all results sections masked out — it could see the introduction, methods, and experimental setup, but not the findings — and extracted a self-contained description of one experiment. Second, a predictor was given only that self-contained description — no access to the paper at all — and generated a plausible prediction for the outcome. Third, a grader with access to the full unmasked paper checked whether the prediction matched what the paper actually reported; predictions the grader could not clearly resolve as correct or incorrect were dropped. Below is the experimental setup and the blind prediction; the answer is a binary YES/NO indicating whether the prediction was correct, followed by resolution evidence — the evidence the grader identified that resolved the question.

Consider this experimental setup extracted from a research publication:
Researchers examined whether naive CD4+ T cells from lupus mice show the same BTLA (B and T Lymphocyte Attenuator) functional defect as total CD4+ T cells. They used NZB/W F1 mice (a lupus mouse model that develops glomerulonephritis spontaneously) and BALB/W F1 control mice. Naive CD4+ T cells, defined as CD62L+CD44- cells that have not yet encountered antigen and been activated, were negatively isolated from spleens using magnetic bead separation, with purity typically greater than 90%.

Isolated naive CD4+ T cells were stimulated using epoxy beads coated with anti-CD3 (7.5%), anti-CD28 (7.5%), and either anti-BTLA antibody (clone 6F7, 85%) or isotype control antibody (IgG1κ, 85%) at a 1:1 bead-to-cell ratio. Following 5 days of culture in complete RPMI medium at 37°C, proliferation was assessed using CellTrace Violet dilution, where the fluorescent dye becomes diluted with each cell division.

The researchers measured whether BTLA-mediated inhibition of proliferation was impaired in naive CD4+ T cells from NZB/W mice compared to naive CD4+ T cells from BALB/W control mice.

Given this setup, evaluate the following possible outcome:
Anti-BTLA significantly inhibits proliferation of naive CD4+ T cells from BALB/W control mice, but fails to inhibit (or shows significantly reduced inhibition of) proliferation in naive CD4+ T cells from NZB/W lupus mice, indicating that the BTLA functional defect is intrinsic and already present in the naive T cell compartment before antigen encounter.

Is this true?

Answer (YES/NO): NO